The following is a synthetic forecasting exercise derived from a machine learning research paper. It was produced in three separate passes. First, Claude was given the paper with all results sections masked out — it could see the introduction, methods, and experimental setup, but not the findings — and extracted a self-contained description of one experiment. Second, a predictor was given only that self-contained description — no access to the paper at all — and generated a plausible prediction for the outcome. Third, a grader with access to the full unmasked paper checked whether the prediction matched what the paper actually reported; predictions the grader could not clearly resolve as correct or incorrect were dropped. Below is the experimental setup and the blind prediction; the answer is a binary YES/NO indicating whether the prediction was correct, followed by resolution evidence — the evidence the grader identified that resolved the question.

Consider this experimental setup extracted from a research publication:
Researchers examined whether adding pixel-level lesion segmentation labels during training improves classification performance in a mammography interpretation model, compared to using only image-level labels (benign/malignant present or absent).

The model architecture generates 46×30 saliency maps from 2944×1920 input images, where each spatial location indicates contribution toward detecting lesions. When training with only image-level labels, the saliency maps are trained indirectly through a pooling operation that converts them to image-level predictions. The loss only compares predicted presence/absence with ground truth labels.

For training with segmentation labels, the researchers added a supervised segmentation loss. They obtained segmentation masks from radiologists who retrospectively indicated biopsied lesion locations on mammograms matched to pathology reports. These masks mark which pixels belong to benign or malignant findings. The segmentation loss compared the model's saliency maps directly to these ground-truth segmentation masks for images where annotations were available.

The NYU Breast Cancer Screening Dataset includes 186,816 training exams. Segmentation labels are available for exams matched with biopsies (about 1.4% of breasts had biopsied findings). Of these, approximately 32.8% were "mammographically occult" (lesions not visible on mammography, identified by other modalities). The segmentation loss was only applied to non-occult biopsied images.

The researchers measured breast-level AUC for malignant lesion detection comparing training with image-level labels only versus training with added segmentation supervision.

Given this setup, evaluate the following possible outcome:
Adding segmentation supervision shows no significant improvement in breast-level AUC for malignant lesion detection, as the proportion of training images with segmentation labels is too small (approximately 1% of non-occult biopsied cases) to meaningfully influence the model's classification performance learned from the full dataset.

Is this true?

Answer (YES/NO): NO